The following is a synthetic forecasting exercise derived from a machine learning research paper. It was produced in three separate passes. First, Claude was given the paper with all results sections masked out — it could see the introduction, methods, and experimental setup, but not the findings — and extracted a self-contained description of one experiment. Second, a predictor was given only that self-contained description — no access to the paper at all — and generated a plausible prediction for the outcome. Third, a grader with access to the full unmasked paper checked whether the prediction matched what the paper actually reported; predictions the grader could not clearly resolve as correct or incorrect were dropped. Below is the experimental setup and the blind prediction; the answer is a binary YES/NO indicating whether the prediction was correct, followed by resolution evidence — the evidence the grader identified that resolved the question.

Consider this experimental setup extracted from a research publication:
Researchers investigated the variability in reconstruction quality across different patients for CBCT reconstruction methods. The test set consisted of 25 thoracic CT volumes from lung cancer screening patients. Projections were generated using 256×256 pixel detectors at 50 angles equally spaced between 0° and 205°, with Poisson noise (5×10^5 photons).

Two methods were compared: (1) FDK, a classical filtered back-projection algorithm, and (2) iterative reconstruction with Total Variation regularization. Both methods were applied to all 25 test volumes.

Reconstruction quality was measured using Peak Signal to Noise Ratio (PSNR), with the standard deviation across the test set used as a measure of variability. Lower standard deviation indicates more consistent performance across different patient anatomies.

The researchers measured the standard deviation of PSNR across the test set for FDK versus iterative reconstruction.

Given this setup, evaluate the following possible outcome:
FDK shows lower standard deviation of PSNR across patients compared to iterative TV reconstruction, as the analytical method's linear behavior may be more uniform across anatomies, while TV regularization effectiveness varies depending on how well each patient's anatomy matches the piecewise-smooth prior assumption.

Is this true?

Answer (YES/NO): NO